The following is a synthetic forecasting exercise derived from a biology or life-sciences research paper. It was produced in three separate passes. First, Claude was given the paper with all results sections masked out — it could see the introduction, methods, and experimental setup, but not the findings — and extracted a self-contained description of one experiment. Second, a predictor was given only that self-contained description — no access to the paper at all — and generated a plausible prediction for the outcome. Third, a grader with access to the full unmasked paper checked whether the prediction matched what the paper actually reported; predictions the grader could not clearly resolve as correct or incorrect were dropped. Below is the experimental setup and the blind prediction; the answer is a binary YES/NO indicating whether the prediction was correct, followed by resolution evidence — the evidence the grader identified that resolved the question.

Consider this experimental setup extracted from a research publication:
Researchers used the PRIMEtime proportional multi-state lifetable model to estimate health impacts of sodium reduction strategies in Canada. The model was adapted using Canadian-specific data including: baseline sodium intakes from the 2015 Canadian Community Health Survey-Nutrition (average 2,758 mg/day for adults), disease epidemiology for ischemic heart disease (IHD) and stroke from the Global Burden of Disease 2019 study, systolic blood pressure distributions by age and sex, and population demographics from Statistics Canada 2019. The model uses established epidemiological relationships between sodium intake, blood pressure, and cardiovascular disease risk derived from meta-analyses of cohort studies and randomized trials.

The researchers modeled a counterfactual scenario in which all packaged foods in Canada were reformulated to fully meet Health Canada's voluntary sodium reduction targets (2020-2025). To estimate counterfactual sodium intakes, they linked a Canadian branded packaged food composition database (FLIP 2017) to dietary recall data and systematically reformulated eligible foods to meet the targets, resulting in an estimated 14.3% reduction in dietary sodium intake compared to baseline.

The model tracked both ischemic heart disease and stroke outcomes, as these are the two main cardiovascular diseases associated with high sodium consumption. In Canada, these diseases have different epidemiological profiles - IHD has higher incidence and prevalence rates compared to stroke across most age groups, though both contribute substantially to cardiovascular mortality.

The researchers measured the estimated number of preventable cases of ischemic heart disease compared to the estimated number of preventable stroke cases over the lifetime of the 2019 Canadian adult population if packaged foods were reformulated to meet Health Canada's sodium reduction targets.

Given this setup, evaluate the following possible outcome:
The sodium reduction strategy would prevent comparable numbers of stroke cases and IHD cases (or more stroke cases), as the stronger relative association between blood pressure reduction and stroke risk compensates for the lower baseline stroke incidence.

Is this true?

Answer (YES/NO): NO